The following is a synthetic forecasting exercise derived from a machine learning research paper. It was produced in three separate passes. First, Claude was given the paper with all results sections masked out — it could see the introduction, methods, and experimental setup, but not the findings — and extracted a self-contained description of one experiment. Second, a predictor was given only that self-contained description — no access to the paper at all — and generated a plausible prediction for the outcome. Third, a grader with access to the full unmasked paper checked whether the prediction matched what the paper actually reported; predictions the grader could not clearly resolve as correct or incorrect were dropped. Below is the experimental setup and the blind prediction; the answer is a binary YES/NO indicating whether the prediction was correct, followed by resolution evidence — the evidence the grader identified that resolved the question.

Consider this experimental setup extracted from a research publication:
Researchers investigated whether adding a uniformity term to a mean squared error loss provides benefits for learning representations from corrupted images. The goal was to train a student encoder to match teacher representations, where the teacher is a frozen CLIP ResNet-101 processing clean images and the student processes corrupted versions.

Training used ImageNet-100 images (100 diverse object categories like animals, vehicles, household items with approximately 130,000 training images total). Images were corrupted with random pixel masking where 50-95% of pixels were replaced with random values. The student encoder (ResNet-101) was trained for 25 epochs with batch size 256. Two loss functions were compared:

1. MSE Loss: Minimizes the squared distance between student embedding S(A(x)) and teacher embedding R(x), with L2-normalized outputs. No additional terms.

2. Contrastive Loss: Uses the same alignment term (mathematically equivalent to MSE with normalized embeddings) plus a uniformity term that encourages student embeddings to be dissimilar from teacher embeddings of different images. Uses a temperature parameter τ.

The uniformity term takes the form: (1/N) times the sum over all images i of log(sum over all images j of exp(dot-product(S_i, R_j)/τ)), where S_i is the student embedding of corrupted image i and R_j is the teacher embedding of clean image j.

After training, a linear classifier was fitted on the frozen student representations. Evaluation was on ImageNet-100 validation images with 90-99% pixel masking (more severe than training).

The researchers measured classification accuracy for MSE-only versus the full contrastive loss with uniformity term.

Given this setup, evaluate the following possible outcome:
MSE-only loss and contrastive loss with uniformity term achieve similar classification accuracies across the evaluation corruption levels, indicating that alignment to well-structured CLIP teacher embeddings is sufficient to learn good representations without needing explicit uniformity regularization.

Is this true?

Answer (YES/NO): NO